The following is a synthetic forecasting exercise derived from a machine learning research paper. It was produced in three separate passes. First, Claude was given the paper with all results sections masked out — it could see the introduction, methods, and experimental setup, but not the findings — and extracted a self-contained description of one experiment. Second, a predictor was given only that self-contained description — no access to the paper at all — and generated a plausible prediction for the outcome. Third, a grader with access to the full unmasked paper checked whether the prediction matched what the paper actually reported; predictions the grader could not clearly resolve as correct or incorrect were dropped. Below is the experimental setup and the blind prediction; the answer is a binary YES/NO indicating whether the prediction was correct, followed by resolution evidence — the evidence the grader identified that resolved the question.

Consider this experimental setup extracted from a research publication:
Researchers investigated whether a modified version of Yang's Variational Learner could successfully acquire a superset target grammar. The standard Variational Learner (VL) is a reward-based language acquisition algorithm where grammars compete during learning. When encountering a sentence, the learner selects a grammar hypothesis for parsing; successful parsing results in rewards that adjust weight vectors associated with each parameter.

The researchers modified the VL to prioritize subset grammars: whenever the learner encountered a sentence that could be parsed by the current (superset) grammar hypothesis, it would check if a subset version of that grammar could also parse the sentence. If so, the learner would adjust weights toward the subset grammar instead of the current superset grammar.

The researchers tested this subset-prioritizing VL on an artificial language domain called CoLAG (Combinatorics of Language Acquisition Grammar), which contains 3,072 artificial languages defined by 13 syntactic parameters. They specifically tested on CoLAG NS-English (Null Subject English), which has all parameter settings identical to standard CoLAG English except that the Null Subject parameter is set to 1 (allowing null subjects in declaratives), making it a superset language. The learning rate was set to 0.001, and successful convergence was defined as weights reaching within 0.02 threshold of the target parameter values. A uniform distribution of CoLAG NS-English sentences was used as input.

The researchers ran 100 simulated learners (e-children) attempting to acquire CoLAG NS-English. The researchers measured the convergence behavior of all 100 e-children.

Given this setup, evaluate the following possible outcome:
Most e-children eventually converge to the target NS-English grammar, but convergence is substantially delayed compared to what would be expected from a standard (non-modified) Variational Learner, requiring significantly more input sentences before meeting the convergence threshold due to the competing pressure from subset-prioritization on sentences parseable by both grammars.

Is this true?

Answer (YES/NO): NO